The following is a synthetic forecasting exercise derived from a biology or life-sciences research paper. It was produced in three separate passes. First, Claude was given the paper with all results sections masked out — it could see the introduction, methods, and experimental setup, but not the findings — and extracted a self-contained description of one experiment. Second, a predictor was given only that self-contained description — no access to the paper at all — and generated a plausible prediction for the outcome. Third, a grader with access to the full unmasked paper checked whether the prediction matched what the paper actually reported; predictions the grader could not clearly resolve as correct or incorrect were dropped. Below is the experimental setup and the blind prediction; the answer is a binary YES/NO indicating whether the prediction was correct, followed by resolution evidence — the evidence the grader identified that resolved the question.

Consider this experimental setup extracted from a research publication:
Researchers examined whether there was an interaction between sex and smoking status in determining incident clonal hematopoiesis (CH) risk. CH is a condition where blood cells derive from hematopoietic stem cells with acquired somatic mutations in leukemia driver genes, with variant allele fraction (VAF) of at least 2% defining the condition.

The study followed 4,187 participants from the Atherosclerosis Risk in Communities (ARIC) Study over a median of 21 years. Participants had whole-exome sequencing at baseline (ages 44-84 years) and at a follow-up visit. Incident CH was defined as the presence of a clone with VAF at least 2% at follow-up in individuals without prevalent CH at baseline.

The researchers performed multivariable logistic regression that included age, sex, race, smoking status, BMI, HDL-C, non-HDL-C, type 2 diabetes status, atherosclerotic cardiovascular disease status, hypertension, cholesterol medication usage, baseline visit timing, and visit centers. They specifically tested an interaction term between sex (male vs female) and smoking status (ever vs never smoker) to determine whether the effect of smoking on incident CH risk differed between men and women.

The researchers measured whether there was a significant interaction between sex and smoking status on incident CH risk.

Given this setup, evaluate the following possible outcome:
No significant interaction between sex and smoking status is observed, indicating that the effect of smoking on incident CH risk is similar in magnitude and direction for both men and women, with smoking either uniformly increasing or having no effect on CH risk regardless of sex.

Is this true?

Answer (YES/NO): YES